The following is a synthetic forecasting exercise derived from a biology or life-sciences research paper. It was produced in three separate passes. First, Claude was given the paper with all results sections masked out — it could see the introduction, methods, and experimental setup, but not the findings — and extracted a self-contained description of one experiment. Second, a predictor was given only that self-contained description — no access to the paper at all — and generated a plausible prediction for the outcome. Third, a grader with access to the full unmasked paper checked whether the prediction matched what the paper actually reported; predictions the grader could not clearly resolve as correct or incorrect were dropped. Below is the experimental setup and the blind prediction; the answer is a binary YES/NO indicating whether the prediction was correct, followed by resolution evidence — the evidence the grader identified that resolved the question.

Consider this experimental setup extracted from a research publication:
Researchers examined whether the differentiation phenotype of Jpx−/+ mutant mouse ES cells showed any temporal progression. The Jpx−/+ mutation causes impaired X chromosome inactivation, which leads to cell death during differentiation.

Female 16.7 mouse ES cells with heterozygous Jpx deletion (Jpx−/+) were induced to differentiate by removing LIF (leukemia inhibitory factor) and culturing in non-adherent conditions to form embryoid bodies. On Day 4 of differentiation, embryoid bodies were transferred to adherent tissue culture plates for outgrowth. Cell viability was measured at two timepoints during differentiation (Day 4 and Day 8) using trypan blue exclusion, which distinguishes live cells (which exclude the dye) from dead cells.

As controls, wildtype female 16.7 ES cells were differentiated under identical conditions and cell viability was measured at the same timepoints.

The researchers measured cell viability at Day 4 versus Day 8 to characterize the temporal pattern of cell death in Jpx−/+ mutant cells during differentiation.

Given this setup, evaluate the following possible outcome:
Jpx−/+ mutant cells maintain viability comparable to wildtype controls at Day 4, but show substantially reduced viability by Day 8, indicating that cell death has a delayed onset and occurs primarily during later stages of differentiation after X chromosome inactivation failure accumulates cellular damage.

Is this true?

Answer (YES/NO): NO